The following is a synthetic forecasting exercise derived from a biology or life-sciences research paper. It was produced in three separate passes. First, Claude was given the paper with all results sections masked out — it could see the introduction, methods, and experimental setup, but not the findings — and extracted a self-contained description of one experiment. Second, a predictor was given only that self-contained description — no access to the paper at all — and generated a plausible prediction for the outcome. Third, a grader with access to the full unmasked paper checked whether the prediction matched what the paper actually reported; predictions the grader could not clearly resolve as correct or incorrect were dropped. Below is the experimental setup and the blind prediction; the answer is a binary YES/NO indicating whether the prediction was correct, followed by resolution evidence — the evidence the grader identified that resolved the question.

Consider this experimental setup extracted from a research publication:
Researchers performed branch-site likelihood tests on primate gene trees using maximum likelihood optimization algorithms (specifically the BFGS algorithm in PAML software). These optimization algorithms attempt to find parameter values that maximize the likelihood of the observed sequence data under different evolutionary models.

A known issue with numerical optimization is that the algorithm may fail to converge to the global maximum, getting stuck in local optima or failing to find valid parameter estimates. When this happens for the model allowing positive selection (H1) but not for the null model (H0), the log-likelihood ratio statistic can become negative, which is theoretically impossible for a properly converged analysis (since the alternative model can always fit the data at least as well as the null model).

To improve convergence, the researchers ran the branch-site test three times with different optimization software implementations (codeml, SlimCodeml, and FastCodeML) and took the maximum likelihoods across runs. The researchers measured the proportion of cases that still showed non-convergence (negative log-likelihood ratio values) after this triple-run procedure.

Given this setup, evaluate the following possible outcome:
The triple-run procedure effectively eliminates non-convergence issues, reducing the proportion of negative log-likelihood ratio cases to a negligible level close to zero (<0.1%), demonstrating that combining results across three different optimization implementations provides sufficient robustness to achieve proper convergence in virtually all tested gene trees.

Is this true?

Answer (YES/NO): NO